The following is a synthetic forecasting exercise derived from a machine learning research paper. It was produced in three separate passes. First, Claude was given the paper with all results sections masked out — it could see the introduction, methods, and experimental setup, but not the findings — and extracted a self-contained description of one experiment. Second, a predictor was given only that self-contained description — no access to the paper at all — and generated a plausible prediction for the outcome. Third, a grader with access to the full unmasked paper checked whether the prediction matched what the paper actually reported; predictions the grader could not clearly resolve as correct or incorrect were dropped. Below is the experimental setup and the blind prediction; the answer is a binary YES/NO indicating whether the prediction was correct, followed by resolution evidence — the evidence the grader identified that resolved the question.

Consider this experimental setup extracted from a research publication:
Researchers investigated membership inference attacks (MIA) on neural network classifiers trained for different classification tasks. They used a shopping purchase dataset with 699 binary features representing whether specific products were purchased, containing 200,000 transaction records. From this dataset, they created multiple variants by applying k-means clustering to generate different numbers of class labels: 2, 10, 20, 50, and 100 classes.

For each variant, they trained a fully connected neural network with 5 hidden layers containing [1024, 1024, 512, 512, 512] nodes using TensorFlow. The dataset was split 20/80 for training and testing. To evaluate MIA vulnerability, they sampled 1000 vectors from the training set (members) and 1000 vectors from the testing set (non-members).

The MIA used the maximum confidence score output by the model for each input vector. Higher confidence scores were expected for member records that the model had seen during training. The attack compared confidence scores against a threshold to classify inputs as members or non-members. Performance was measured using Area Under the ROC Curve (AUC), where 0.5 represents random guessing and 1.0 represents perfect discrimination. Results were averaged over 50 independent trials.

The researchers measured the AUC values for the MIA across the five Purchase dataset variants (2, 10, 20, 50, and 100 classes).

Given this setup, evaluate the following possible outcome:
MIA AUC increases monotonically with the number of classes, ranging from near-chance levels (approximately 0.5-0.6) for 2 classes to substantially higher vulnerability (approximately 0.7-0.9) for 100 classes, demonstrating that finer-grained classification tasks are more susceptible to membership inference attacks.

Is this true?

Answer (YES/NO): YES